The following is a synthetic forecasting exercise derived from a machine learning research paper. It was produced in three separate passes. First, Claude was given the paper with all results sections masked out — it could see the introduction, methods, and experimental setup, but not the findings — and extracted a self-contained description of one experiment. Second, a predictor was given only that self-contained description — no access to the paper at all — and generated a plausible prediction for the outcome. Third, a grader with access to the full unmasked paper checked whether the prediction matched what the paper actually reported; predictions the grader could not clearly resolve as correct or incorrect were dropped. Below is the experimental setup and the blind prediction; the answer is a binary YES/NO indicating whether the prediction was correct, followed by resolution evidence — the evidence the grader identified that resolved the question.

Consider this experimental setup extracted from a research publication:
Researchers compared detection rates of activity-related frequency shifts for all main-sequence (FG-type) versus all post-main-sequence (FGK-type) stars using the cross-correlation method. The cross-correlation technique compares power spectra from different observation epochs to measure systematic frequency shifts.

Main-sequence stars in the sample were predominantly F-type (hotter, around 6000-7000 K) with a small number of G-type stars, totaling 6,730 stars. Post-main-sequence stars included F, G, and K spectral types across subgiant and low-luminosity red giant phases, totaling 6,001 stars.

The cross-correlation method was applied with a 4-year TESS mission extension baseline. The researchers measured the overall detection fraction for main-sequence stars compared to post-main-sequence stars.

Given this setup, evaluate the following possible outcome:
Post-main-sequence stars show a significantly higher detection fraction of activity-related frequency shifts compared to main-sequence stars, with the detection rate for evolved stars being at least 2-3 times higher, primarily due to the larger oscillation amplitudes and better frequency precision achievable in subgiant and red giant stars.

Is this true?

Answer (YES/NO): YES